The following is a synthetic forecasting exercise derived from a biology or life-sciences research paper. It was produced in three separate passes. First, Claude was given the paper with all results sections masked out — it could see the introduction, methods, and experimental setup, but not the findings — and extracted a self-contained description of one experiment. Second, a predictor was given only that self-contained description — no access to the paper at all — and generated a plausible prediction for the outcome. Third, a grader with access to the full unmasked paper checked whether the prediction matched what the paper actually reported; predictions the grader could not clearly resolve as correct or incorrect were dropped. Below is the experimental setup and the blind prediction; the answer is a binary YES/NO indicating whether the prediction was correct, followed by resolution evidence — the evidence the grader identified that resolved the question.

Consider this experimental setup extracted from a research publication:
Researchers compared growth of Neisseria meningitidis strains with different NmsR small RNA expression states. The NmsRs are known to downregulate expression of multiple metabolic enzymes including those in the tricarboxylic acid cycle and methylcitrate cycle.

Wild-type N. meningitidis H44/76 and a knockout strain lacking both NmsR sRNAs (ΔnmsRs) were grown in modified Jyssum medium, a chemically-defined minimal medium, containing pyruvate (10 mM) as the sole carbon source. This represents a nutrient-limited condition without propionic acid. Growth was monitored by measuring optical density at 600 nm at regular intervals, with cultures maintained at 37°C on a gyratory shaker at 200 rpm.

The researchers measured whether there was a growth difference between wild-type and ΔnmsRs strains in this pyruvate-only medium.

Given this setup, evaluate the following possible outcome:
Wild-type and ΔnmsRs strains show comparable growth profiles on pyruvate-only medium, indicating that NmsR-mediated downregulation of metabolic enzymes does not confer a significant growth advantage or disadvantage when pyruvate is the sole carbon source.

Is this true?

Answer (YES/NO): YES